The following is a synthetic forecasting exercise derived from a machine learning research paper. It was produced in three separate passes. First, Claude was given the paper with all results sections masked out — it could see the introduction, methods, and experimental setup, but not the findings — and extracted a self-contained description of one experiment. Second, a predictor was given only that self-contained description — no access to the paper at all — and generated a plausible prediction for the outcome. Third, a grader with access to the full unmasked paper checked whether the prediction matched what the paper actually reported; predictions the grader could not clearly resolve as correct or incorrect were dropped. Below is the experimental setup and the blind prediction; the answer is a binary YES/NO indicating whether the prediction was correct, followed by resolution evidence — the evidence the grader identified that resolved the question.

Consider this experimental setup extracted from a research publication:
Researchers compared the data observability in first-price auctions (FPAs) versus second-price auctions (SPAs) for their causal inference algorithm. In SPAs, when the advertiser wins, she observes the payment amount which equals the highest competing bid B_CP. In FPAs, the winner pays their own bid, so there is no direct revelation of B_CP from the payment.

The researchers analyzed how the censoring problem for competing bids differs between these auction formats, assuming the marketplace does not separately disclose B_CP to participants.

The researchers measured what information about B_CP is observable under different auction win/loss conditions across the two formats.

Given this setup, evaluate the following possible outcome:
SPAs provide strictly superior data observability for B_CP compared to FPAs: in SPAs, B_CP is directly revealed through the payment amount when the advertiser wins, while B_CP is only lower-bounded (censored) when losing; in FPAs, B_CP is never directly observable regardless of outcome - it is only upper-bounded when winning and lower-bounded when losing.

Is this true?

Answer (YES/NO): YES